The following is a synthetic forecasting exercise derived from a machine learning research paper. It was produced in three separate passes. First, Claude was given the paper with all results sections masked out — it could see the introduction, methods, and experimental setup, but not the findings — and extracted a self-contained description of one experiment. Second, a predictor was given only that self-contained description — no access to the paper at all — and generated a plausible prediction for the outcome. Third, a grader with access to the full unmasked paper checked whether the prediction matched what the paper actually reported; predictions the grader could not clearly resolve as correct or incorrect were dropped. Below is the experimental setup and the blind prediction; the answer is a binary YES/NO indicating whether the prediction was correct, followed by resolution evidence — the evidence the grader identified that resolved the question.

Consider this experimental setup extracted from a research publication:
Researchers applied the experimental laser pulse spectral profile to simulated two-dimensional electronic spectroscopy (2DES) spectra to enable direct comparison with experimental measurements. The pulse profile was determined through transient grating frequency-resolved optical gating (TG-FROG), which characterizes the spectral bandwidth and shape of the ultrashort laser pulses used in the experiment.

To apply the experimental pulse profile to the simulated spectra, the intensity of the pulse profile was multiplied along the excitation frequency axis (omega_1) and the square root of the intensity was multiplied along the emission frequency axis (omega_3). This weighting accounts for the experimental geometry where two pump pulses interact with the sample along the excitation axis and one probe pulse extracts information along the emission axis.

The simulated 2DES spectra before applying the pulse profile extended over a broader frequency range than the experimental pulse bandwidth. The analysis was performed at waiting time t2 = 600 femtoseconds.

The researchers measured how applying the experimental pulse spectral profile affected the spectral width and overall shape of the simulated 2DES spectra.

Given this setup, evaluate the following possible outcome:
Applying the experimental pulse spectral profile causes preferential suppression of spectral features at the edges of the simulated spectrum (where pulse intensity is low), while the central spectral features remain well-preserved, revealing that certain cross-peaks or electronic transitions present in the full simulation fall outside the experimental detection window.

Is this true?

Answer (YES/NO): YES